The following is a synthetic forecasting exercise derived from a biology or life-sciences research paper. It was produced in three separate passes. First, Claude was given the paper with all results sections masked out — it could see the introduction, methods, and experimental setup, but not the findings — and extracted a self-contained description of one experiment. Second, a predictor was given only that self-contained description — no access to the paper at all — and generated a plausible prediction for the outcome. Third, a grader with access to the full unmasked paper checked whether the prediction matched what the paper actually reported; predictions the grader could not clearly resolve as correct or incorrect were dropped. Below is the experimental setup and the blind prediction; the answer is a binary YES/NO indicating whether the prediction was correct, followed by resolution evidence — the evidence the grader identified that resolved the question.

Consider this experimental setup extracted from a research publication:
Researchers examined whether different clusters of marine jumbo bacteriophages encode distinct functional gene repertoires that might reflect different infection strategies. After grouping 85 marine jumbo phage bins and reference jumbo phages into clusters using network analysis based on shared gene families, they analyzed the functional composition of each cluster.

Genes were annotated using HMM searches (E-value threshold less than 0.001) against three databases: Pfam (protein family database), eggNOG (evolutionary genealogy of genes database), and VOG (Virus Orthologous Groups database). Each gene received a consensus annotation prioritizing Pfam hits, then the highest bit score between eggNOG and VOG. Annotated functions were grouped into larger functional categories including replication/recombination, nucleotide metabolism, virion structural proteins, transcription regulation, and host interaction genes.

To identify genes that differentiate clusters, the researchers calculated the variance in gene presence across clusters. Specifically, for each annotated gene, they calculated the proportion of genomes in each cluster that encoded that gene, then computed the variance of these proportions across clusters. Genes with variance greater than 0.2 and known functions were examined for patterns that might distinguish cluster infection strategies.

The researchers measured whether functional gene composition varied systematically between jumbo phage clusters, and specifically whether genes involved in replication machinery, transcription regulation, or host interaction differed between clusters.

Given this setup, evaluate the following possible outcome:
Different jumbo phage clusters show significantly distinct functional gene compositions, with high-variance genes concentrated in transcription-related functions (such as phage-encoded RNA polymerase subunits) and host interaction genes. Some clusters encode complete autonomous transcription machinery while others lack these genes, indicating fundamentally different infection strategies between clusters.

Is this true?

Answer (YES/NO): NO